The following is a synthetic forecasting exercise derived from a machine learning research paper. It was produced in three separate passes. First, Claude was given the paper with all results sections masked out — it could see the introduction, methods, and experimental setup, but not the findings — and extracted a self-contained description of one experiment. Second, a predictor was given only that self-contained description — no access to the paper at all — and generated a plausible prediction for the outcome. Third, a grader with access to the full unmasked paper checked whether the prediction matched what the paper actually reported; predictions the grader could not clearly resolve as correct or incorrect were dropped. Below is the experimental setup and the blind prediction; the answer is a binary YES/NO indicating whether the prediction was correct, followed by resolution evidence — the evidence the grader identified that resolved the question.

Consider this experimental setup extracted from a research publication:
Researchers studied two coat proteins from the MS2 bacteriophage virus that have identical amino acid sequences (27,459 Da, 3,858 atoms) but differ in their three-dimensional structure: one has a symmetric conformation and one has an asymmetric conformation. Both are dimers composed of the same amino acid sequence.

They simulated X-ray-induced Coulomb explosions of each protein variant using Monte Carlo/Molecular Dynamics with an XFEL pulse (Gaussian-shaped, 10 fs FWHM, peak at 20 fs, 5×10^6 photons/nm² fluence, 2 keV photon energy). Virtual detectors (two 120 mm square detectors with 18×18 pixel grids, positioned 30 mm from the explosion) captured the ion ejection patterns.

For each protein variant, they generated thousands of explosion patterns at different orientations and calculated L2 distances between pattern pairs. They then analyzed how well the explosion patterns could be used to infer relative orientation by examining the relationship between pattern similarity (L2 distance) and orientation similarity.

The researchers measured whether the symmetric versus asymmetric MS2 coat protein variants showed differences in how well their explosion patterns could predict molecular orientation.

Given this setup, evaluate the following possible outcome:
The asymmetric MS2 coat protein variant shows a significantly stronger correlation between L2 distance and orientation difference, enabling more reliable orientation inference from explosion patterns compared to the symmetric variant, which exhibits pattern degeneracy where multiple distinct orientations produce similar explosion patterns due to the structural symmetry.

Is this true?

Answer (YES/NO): YES